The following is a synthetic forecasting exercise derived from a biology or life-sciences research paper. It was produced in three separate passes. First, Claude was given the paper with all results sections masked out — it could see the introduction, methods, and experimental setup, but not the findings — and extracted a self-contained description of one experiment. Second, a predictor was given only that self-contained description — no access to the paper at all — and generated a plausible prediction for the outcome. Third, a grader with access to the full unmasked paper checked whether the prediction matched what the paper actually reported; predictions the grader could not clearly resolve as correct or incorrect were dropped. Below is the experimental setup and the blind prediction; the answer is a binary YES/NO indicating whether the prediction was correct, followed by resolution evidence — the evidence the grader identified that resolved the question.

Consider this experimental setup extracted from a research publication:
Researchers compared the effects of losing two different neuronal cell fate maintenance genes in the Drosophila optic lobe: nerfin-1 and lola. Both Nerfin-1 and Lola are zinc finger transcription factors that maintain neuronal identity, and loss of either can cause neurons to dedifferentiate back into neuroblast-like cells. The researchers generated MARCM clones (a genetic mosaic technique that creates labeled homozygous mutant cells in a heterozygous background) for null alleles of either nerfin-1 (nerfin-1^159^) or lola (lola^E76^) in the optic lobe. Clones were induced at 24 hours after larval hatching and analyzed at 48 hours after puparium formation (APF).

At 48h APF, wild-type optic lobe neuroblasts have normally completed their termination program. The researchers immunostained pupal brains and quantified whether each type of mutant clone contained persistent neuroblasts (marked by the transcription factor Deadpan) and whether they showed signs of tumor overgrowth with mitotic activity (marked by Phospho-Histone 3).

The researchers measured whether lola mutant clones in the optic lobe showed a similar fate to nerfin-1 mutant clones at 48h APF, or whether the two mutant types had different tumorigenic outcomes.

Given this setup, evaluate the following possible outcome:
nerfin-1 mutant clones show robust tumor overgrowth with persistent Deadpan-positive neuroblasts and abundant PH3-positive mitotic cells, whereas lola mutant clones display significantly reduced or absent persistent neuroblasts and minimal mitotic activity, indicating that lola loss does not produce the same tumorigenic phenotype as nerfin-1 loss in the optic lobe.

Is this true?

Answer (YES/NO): NO